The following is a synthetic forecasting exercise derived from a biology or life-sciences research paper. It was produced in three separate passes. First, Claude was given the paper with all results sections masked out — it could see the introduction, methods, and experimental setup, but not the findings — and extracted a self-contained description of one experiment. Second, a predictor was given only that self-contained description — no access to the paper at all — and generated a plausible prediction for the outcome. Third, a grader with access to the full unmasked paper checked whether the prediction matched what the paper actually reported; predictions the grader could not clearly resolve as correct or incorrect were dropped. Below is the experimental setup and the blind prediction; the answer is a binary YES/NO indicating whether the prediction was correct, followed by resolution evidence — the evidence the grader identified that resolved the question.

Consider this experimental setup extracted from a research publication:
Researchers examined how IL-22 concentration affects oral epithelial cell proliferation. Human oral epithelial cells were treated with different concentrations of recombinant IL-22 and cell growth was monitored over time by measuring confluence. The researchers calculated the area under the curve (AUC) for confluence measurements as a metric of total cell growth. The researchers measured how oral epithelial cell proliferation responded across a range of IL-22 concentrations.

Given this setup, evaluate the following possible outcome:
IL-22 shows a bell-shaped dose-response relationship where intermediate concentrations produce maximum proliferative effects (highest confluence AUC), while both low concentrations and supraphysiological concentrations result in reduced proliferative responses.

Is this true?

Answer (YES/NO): YES